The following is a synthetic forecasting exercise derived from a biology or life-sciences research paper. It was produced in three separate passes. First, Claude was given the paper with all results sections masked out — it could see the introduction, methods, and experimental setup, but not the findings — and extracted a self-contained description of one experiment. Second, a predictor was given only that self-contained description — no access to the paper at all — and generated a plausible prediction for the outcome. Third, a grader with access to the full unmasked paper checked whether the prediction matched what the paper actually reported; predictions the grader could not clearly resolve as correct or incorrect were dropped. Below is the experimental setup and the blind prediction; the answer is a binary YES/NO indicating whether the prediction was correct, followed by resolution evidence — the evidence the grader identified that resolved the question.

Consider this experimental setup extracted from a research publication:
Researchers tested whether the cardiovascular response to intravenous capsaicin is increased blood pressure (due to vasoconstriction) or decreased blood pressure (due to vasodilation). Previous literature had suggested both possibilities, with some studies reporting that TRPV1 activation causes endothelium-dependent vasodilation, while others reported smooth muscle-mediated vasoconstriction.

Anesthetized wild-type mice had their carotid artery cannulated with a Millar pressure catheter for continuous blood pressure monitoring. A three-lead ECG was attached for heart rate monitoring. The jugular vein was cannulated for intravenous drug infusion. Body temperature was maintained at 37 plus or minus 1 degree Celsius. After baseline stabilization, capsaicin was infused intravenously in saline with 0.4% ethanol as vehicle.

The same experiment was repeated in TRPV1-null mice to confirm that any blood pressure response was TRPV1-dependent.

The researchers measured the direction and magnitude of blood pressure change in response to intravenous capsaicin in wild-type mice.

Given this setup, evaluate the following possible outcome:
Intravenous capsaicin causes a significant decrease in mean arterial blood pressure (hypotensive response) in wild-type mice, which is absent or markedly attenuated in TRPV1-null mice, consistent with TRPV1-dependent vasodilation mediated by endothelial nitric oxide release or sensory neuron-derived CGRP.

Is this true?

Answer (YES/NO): NO